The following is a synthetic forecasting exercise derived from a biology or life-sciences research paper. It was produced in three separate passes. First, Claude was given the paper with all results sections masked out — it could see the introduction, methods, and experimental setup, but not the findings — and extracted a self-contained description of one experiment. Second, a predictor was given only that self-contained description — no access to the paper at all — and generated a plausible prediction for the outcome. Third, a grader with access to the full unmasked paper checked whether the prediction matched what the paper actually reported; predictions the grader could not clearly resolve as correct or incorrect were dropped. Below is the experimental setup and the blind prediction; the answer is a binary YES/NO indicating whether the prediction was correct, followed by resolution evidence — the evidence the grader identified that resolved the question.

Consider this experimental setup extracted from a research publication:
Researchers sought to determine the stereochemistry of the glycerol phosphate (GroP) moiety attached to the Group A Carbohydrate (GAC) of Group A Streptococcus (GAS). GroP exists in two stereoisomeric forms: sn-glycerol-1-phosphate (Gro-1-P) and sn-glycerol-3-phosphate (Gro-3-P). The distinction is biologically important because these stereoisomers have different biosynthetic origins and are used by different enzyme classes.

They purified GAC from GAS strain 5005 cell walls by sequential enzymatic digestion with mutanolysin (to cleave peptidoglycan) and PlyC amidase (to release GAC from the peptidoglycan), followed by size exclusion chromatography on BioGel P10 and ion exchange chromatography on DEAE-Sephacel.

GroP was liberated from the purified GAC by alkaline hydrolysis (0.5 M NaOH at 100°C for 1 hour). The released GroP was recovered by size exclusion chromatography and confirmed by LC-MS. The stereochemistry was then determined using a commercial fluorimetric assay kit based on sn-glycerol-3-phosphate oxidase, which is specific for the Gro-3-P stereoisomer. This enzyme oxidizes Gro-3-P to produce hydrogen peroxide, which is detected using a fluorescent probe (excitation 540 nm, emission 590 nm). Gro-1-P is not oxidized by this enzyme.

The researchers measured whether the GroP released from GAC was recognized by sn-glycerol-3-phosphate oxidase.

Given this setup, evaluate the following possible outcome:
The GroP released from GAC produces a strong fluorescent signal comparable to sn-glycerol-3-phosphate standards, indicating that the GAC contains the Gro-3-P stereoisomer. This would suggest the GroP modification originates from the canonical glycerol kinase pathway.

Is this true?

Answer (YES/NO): NO